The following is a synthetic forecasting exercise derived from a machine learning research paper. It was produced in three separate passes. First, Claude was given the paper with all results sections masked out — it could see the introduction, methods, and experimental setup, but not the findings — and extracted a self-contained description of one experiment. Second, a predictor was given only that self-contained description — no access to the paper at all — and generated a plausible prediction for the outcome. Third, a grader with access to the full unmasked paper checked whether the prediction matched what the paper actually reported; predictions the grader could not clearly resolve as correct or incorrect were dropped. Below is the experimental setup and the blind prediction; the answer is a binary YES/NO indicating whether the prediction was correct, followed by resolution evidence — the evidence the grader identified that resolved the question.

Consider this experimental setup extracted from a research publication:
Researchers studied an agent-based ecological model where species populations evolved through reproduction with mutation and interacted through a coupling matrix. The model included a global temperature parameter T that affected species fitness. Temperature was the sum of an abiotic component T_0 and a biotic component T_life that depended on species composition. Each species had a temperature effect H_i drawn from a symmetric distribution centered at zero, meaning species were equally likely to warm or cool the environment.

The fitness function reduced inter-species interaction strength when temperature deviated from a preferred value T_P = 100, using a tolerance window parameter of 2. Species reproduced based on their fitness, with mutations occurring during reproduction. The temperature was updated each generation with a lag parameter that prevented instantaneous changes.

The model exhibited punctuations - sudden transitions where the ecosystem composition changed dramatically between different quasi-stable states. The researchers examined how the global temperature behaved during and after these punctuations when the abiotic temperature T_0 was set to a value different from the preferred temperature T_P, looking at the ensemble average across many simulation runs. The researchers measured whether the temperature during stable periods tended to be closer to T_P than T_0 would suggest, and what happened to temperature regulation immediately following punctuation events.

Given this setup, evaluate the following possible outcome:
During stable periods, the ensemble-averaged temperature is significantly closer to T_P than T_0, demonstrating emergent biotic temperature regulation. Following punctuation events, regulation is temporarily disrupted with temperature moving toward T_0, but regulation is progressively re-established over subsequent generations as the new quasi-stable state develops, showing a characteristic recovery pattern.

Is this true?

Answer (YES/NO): NO